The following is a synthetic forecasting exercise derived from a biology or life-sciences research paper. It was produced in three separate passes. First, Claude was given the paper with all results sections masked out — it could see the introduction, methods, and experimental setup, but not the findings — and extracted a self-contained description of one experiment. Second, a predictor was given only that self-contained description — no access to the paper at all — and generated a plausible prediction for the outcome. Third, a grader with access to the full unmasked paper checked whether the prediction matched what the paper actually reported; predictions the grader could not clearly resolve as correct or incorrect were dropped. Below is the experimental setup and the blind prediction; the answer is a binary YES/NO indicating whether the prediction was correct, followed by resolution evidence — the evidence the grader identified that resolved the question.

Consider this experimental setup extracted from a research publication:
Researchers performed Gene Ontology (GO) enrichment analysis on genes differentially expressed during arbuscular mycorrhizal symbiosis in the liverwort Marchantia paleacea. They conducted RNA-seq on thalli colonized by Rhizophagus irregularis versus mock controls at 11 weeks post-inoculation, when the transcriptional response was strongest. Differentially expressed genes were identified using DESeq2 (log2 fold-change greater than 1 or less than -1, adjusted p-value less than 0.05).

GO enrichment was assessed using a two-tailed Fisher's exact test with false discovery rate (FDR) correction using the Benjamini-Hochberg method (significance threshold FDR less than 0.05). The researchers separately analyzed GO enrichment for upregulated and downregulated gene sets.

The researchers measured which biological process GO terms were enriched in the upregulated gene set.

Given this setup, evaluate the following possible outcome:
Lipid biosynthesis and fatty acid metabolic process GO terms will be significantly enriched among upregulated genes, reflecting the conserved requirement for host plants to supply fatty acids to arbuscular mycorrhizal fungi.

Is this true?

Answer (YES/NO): NO